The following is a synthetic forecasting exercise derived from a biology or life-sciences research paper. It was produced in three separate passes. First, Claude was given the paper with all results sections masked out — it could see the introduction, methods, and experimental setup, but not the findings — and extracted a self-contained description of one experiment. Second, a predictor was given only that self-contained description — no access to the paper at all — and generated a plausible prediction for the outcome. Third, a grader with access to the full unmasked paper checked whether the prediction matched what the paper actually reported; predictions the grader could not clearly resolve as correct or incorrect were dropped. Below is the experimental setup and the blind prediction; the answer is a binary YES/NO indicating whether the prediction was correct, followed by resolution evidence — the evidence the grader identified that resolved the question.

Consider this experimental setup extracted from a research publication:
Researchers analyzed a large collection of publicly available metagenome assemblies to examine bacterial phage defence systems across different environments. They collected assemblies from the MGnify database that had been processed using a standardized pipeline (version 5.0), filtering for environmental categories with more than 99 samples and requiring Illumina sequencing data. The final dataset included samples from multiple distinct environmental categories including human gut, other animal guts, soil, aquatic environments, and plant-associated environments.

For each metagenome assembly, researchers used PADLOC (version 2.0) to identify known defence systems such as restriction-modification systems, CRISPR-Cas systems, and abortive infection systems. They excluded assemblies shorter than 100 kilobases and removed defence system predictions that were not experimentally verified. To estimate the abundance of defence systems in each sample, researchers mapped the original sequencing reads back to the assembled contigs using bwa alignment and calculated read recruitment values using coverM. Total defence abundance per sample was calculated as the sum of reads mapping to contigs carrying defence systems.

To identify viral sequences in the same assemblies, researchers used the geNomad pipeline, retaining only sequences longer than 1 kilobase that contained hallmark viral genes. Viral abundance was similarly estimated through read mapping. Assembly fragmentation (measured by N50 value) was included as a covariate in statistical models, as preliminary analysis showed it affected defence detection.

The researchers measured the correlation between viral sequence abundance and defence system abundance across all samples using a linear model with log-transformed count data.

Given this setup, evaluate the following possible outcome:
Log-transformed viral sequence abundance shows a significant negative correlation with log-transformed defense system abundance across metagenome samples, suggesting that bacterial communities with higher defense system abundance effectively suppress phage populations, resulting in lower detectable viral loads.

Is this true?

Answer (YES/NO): NO